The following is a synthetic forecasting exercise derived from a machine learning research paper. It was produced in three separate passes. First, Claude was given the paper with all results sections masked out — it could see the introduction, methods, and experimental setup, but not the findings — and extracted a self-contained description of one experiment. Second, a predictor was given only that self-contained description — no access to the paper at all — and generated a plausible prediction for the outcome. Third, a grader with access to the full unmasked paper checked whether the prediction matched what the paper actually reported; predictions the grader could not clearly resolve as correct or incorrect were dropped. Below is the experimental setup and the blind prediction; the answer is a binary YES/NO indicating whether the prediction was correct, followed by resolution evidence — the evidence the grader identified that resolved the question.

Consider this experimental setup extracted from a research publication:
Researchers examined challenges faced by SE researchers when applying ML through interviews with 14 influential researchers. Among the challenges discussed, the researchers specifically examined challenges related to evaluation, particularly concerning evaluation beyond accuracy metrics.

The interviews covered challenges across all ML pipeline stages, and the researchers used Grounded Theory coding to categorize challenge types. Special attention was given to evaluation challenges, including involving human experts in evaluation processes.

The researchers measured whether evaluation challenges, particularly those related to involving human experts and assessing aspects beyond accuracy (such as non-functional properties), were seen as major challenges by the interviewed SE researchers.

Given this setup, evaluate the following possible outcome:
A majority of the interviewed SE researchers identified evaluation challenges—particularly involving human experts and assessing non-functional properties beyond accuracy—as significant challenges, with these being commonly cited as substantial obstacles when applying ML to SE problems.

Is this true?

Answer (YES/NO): NO